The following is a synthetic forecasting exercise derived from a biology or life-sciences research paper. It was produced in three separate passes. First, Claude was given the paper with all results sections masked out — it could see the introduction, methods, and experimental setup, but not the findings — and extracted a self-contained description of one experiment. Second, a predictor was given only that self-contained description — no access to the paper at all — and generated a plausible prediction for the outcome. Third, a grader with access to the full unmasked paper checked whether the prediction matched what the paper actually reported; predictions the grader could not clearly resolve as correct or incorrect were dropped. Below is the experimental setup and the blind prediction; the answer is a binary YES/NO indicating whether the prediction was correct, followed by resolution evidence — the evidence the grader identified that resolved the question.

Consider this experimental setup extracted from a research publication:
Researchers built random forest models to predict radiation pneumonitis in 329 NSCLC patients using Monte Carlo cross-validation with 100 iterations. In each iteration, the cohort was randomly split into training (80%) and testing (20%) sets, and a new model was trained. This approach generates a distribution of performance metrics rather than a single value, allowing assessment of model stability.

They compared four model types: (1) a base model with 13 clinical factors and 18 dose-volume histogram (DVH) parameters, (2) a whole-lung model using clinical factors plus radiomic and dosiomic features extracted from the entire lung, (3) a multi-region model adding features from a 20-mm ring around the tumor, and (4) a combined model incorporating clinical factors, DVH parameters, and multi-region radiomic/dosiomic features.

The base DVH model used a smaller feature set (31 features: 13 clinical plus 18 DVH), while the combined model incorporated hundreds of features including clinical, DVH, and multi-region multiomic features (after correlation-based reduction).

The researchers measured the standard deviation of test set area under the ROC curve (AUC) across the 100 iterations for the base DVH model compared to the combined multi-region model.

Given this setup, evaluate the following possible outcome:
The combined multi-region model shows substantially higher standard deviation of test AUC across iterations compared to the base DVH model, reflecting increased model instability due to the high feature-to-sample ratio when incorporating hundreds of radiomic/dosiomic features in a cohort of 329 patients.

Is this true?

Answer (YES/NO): NO